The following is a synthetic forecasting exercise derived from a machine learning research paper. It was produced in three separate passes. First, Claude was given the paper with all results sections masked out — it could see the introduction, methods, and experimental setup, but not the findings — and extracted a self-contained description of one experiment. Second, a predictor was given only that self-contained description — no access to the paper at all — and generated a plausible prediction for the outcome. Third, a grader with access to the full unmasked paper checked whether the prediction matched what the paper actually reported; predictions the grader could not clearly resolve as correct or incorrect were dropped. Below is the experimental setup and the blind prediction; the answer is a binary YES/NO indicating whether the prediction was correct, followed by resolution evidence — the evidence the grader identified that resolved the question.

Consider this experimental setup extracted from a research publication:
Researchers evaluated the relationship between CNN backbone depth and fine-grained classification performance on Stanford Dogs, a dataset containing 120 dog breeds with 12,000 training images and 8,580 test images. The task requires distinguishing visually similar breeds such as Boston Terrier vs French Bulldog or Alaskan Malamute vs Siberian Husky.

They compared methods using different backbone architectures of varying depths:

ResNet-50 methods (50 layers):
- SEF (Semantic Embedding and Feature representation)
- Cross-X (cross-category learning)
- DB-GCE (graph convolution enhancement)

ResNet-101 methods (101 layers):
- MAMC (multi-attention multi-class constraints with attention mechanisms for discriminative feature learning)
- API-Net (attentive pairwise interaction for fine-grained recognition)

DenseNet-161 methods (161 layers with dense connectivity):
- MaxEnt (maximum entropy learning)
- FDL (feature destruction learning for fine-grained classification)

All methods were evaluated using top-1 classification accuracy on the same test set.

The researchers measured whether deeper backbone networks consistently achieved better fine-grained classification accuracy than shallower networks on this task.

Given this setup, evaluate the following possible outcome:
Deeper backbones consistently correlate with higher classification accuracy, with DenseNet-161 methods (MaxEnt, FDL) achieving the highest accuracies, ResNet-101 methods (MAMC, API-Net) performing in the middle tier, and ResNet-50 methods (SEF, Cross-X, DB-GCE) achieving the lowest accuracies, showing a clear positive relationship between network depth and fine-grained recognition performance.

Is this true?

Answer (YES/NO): NO